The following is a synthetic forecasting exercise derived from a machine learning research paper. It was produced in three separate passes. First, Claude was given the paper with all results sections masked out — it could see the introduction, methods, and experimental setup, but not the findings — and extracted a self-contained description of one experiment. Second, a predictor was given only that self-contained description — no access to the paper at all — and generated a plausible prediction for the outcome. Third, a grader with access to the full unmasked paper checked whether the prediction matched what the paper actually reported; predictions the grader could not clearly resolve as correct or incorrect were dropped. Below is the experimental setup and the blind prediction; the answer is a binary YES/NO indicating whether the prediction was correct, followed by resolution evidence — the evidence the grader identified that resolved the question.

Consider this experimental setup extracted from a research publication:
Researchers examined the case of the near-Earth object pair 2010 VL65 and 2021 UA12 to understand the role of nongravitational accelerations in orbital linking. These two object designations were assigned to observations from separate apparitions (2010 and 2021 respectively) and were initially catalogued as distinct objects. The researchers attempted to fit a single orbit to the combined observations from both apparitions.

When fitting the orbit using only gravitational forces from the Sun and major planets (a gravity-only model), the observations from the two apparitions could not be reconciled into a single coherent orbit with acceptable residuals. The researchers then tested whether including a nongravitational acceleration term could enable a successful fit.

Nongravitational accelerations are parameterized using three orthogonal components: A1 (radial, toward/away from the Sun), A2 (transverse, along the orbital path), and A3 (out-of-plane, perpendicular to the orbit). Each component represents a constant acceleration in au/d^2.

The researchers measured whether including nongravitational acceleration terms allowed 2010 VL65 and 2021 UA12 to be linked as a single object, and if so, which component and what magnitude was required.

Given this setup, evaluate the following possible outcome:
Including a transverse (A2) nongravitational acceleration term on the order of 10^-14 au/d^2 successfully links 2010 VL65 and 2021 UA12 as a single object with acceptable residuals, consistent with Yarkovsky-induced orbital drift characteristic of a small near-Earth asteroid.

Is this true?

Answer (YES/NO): NO